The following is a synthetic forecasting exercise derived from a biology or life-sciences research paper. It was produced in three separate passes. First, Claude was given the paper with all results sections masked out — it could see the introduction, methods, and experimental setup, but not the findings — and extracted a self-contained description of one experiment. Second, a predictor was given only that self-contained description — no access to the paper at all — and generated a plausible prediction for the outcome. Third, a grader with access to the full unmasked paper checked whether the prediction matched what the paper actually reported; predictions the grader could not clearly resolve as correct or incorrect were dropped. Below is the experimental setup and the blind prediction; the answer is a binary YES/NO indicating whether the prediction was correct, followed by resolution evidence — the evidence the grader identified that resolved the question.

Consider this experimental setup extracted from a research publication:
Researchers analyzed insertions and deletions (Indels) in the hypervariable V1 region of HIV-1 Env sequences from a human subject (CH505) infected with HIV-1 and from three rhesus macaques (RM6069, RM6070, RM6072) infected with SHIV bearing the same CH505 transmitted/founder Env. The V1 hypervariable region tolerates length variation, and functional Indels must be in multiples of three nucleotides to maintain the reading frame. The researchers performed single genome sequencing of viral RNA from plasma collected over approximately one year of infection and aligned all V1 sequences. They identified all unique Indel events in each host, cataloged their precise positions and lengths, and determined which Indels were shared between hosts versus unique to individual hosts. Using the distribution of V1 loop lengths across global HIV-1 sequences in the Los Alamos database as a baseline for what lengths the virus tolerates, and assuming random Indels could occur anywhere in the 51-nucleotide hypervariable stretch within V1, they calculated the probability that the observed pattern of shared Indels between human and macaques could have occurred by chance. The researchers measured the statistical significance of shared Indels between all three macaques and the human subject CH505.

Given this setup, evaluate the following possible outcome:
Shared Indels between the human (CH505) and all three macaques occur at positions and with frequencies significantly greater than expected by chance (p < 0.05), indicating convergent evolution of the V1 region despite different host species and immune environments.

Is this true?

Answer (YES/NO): YES